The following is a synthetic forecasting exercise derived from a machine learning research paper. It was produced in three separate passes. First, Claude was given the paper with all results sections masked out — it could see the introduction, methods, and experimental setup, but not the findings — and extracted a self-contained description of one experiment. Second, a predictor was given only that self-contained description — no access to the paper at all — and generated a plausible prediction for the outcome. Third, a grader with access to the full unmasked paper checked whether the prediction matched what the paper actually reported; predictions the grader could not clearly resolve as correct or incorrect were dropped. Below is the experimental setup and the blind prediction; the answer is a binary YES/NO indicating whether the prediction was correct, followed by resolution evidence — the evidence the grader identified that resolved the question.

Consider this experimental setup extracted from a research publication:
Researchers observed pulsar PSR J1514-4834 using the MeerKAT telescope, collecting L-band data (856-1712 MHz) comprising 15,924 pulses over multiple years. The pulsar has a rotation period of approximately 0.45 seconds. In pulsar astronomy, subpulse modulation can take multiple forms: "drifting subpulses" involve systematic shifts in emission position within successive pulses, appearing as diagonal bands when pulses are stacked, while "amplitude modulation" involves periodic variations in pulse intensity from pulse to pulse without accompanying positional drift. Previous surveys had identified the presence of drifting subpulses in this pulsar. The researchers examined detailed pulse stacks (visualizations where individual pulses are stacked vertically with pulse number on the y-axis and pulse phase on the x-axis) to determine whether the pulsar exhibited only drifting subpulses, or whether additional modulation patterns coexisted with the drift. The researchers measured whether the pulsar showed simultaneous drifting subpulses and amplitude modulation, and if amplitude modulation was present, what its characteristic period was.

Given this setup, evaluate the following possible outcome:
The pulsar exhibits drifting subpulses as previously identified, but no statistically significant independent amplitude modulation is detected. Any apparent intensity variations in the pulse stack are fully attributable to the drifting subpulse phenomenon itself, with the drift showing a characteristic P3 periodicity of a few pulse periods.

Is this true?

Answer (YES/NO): NO